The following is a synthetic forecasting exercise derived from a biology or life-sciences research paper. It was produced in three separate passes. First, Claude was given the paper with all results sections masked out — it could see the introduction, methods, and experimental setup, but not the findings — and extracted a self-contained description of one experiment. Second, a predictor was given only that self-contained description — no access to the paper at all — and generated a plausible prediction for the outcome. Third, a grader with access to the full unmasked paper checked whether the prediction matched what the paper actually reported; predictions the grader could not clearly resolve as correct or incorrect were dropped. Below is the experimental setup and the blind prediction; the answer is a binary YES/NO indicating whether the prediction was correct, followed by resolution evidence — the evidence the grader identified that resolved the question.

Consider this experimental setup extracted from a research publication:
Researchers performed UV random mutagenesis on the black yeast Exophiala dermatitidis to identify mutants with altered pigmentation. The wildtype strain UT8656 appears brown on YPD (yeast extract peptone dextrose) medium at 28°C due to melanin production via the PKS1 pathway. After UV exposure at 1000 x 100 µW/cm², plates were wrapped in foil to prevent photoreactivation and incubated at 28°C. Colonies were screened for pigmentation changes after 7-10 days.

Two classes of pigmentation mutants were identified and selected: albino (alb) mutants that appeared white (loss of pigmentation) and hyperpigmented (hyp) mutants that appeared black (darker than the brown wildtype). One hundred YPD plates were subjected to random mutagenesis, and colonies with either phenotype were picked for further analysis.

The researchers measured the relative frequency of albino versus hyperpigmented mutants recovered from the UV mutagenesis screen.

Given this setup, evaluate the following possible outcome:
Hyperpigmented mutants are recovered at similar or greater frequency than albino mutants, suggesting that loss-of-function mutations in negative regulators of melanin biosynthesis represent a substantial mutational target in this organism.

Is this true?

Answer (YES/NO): YES